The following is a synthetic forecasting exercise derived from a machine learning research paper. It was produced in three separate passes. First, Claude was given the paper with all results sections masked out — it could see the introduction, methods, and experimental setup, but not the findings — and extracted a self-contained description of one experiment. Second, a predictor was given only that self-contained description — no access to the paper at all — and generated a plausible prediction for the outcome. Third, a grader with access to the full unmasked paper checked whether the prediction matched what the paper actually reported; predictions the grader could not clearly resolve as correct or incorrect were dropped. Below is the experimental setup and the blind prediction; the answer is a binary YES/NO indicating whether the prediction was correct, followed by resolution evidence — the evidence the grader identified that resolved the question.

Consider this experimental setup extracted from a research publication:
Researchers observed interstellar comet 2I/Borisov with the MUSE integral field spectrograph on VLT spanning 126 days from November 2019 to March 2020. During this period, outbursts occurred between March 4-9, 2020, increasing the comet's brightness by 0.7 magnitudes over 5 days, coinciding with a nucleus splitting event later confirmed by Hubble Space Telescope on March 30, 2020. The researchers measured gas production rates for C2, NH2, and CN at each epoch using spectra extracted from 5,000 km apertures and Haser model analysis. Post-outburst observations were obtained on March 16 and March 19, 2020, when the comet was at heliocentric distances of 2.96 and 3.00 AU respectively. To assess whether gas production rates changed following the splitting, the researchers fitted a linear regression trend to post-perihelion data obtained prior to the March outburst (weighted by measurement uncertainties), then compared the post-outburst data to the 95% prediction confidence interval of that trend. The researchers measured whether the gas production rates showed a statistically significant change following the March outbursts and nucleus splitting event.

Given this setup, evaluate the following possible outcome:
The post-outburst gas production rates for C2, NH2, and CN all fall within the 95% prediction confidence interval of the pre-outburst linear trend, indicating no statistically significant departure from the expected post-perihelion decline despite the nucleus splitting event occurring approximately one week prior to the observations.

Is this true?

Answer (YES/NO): NO